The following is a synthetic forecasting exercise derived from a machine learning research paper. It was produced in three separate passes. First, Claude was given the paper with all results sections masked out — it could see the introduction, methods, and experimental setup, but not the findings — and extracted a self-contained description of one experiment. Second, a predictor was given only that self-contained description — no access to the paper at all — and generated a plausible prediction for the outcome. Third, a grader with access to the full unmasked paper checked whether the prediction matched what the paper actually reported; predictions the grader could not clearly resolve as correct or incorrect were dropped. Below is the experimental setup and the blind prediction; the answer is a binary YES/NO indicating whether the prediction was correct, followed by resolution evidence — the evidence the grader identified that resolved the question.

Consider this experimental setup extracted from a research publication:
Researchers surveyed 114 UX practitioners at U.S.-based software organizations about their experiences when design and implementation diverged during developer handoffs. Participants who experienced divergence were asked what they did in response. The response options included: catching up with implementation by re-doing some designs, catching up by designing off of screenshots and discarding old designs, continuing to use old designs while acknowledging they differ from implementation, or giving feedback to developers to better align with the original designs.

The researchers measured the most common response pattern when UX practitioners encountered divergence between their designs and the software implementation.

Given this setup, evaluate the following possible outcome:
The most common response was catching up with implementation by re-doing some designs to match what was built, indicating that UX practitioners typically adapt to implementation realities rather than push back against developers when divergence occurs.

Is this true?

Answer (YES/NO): YES